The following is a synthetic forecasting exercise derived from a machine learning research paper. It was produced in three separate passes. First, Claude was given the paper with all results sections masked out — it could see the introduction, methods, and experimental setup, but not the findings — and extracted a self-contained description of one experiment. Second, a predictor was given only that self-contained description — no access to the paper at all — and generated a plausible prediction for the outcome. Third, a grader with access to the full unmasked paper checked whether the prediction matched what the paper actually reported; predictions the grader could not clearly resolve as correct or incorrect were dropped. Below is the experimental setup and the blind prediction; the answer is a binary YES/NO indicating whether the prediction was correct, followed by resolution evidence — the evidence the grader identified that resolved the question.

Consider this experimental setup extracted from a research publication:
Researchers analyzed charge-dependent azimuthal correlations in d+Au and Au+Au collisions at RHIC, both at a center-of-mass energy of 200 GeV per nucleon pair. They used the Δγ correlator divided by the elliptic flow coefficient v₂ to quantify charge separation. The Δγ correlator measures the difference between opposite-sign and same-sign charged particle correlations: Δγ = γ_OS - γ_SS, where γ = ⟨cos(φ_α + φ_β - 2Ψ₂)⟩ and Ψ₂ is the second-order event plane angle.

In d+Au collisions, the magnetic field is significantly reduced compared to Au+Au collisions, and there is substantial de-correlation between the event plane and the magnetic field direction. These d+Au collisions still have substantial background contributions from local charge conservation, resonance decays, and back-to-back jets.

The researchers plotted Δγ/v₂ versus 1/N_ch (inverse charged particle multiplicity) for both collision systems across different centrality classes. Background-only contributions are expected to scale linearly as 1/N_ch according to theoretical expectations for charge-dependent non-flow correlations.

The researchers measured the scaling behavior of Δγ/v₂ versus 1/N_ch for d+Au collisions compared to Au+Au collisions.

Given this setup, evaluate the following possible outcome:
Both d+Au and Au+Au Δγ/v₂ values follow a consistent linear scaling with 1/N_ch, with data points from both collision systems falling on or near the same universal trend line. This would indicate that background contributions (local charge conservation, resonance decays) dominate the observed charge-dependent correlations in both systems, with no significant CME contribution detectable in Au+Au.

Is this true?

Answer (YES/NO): NO